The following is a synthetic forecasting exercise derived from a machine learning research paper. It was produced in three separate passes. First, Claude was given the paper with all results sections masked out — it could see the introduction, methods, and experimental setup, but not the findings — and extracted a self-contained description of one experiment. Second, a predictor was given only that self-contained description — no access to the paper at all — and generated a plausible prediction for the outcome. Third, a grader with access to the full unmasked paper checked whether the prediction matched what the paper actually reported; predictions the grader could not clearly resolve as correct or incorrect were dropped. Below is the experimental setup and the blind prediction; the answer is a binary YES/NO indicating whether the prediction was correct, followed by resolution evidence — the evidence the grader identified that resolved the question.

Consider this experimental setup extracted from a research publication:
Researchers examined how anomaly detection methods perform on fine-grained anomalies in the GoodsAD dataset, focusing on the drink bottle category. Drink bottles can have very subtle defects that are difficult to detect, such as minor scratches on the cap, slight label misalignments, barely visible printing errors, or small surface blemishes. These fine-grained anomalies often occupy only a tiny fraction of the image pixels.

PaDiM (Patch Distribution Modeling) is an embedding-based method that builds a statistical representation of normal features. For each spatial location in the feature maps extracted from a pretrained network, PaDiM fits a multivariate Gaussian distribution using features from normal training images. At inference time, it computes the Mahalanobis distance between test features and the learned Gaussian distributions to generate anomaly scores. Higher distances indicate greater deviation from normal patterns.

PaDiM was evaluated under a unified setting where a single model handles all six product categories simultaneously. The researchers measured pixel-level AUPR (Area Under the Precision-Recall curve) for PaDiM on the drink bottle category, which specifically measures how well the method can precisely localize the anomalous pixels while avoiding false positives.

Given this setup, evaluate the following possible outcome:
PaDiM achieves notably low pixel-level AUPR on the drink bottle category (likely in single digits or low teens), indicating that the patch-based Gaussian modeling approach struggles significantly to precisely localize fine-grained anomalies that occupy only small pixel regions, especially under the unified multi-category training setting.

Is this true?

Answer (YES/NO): YES